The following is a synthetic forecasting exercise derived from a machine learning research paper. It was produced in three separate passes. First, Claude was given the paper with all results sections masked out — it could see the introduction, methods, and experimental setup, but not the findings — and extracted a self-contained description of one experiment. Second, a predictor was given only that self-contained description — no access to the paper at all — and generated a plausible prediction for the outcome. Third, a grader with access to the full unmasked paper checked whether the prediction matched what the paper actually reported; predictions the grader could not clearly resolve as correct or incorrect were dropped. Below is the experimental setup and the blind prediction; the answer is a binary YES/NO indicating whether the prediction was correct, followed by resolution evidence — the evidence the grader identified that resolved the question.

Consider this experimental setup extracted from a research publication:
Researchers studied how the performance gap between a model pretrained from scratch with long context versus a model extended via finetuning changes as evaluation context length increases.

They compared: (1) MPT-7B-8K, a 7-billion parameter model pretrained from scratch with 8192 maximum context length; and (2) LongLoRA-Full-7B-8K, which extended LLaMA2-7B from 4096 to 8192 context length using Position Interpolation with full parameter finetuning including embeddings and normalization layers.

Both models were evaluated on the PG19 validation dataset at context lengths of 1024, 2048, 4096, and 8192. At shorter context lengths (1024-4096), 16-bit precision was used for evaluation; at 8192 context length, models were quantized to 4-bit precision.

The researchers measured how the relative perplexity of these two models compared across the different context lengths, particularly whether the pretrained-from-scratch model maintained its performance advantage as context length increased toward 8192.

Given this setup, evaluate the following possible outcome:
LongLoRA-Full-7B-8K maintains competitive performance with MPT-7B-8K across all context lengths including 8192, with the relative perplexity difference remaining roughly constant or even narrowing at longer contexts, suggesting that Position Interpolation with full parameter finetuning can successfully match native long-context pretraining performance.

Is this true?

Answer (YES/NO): YES